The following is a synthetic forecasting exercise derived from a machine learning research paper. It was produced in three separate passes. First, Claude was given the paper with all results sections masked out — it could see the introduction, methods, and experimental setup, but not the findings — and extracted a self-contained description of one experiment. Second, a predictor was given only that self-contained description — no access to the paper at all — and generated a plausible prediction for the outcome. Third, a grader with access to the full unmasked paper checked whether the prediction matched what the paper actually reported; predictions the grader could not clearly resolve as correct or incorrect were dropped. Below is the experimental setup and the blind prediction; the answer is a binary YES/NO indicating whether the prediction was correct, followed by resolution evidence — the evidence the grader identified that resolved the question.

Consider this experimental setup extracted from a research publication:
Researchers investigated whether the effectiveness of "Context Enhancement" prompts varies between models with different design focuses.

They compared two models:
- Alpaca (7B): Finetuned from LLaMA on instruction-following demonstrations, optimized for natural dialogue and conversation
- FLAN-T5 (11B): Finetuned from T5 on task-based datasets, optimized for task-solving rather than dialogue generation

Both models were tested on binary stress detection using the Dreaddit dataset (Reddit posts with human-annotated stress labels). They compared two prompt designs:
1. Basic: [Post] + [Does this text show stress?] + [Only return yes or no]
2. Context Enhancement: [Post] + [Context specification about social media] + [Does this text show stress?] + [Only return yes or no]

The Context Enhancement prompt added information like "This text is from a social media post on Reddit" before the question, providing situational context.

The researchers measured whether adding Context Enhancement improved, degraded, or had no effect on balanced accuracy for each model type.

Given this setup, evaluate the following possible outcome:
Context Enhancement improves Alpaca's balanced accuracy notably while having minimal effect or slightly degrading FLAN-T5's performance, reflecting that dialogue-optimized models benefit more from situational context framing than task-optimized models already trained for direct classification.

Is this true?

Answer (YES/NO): YES